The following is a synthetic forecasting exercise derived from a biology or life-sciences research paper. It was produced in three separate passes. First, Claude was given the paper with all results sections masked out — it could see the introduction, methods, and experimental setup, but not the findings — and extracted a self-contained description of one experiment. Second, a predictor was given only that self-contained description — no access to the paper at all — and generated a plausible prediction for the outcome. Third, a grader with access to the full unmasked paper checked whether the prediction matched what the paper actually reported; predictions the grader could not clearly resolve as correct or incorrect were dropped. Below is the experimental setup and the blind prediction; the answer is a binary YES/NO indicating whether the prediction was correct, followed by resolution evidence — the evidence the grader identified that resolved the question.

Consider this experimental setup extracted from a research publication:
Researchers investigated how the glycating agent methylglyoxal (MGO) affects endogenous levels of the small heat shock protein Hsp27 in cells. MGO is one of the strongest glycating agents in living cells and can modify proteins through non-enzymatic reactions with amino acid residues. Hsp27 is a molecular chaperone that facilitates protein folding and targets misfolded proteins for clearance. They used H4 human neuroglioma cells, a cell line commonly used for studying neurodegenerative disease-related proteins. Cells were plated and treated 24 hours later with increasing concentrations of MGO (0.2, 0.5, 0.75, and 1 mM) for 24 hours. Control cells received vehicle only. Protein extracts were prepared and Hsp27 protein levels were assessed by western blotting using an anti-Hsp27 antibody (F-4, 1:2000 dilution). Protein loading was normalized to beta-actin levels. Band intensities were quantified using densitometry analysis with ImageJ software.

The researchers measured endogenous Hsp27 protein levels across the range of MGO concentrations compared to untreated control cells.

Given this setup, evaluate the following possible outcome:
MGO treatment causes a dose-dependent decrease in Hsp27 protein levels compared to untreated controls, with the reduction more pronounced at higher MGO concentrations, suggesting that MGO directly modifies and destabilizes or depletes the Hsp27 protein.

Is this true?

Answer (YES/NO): YES